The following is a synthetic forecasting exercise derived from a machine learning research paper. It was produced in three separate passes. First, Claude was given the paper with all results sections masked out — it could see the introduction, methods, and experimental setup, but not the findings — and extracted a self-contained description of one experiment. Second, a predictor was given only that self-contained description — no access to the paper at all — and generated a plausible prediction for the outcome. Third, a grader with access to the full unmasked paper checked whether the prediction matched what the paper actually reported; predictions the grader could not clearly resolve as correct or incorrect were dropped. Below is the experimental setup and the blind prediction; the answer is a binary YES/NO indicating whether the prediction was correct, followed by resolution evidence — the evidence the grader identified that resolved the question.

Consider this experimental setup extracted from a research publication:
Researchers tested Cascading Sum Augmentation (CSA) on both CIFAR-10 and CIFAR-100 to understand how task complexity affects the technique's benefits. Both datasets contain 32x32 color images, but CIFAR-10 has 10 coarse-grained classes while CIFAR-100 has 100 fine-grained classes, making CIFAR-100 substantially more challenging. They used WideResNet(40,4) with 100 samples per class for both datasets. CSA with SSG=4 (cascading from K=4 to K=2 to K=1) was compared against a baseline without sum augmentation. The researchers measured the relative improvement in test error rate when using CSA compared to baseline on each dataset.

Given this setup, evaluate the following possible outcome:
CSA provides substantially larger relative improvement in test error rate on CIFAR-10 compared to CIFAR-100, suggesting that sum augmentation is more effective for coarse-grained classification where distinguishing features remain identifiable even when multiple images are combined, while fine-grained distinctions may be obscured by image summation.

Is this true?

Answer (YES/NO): YES